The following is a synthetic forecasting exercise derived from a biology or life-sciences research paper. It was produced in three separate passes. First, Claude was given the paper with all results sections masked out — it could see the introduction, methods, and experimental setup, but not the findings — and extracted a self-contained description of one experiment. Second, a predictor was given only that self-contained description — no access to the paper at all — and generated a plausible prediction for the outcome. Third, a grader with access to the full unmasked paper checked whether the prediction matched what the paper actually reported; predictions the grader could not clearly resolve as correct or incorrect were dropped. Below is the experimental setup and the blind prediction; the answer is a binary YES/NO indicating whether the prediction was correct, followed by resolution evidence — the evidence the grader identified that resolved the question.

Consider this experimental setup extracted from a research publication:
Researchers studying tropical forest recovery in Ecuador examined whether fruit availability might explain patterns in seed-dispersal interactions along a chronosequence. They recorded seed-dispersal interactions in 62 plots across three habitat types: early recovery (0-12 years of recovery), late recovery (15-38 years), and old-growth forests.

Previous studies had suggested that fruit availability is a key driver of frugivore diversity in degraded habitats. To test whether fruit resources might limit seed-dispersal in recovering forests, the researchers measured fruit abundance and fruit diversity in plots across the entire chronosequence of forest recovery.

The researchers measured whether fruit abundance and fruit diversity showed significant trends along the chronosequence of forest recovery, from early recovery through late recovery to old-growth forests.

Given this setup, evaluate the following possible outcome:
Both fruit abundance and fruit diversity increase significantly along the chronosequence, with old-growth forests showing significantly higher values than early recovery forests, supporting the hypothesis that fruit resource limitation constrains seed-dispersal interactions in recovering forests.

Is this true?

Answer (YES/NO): NO